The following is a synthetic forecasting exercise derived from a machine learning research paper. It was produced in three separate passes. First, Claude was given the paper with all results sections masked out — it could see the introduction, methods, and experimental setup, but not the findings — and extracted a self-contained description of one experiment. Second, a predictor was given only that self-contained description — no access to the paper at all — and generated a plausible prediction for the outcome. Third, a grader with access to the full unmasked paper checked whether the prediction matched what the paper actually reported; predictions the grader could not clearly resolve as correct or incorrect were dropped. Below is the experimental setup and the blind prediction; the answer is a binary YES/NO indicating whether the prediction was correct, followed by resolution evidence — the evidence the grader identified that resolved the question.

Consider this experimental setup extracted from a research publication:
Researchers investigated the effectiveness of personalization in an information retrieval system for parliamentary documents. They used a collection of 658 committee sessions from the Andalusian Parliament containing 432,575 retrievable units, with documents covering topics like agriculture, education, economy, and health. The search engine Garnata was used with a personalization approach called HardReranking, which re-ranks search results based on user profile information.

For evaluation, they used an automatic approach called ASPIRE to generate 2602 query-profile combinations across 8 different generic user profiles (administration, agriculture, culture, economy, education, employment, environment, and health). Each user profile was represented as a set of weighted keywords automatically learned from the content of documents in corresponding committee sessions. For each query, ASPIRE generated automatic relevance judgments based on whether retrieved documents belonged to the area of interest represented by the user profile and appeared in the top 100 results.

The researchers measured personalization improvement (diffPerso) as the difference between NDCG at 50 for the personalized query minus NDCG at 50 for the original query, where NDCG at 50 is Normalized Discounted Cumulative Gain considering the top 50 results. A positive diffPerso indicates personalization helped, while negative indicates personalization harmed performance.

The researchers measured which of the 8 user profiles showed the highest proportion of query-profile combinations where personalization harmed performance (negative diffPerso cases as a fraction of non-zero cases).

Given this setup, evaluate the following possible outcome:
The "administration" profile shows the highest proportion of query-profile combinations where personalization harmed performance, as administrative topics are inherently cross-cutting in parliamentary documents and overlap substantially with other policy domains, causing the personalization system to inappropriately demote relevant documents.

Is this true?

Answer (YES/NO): NO